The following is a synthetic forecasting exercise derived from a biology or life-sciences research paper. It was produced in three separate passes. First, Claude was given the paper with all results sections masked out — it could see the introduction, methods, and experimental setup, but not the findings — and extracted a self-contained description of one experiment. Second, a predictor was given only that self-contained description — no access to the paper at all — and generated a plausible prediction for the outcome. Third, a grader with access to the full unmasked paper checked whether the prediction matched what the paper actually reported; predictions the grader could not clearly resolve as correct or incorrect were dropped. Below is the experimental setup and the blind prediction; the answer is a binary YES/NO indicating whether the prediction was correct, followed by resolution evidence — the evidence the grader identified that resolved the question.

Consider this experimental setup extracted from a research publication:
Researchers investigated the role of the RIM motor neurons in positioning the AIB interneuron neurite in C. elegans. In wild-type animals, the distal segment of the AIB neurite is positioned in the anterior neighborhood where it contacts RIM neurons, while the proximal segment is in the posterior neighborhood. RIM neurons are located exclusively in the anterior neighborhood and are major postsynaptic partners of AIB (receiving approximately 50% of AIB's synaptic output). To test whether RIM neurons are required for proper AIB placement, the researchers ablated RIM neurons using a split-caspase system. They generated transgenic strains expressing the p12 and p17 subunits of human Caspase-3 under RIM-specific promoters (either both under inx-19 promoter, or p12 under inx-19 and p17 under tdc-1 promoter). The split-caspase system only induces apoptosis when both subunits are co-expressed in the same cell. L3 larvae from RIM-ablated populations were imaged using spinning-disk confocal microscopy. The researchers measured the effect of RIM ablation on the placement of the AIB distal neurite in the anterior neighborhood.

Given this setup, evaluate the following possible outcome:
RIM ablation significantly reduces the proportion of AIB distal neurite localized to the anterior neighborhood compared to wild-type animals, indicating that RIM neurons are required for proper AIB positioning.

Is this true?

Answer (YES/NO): YES